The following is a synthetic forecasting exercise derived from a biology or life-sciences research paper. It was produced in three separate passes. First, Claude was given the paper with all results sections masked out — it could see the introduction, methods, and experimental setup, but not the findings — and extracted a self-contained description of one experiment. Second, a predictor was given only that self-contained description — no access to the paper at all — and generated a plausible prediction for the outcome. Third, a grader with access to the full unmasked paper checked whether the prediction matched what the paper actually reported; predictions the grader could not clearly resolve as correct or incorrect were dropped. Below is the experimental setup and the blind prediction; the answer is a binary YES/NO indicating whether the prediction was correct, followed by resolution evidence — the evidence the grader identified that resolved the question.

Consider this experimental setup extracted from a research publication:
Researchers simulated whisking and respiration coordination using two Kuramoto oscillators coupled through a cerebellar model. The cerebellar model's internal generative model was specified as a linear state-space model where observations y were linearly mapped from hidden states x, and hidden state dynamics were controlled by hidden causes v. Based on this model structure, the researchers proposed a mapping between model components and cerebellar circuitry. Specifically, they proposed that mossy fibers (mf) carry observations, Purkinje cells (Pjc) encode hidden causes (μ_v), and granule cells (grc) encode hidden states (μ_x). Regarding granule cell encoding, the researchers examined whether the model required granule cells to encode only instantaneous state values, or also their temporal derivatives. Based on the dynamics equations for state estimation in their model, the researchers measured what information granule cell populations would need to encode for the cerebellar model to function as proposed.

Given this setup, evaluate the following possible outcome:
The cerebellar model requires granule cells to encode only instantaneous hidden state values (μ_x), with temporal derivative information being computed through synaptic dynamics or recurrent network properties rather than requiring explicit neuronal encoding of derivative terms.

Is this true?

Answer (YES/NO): NO